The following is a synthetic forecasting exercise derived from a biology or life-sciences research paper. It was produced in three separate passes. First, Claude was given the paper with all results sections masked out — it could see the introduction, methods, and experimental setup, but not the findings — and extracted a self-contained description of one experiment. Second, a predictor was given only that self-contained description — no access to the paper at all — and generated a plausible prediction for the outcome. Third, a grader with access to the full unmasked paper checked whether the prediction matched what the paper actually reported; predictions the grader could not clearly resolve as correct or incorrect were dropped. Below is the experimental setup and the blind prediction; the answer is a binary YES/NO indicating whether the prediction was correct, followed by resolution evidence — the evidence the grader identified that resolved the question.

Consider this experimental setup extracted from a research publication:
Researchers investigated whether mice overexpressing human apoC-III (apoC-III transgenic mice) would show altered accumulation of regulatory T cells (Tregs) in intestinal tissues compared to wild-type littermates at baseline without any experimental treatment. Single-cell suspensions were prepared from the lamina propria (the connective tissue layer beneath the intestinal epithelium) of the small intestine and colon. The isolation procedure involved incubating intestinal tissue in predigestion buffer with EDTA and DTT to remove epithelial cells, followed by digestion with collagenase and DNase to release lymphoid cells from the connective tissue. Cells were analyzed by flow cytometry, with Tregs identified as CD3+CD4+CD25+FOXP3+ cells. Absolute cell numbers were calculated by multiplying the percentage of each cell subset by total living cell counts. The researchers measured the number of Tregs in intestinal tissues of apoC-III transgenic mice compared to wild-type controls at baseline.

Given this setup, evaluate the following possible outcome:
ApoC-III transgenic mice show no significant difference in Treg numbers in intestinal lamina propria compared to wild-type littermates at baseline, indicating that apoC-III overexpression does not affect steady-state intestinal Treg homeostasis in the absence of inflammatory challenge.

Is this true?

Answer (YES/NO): NO